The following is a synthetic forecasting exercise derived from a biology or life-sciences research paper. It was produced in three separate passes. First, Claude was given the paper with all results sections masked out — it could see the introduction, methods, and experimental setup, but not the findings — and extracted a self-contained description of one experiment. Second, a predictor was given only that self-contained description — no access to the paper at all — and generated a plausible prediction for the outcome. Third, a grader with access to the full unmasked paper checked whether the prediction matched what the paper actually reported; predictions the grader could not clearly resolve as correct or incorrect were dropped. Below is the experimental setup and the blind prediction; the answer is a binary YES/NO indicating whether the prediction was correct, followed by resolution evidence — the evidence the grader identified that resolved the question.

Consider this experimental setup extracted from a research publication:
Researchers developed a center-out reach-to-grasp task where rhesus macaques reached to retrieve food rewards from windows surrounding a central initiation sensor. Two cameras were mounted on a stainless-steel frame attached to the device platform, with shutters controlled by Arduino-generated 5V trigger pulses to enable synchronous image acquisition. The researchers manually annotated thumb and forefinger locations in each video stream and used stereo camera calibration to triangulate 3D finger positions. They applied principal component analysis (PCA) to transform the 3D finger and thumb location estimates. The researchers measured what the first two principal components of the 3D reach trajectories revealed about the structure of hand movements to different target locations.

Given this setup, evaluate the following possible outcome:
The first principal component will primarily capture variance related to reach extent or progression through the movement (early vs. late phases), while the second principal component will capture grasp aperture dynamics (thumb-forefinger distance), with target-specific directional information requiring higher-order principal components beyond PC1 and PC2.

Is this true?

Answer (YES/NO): NO